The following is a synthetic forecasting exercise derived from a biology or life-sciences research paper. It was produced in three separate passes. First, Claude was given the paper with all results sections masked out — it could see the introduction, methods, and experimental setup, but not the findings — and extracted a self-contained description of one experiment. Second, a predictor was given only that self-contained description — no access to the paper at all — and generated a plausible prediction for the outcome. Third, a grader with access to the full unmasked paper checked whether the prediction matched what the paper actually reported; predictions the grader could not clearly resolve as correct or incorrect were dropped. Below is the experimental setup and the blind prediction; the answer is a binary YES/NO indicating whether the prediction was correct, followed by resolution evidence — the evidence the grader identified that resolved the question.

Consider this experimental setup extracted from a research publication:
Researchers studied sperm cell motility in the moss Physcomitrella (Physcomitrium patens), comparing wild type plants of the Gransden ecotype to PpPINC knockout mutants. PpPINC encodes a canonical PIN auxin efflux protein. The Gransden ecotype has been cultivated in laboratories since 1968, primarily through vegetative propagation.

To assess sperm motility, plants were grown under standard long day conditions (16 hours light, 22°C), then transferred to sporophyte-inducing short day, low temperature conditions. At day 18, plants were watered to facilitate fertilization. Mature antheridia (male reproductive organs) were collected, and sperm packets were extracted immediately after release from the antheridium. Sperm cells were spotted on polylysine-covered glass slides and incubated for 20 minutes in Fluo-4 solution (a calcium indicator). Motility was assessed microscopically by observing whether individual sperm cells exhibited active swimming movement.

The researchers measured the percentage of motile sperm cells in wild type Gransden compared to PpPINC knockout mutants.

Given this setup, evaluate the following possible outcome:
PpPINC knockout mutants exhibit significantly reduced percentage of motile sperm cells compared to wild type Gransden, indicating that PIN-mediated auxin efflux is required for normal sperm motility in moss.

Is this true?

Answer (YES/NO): NO